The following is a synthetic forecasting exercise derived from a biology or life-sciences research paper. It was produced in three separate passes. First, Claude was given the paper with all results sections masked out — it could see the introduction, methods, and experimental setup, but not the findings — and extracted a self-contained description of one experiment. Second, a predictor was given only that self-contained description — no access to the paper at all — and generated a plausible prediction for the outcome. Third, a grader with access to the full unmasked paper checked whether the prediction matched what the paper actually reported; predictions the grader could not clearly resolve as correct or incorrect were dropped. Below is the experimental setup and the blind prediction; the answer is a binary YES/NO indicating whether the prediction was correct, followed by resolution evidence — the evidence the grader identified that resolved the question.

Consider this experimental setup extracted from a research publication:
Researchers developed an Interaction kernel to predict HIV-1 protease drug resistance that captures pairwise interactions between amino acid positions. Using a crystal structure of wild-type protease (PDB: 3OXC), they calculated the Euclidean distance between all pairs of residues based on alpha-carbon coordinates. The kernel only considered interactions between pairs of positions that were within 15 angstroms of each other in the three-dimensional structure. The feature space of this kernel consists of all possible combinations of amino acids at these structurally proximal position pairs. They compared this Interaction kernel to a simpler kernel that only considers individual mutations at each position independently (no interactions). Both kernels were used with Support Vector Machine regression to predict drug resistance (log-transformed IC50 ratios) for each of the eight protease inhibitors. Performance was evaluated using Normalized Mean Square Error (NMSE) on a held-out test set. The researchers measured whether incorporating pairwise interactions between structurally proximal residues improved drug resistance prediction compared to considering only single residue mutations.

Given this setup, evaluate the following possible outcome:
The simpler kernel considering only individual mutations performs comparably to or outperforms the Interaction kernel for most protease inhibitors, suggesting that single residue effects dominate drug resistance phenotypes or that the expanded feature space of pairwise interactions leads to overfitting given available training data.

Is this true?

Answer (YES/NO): NO